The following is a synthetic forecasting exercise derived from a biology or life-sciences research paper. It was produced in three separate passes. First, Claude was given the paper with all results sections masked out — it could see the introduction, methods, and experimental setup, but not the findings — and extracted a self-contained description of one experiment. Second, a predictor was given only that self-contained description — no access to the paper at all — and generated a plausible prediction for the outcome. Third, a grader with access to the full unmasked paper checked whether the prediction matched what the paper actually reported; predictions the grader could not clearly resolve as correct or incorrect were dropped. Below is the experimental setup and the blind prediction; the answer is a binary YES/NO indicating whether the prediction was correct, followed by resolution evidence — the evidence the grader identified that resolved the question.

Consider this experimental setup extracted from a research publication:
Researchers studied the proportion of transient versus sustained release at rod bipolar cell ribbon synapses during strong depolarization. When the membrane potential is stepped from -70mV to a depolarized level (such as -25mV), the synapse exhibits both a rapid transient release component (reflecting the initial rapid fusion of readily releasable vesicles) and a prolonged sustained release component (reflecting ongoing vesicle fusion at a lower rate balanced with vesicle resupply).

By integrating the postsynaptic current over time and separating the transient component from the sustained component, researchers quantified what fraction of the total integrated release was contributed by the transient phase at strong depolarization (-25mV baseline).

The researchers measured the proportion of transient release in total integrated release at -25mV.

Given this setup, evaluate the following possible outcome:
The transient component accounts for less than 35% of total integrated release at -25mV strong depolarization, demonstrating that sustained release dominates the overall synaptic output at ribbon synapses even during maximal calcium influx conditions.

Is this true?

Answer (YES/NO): YES